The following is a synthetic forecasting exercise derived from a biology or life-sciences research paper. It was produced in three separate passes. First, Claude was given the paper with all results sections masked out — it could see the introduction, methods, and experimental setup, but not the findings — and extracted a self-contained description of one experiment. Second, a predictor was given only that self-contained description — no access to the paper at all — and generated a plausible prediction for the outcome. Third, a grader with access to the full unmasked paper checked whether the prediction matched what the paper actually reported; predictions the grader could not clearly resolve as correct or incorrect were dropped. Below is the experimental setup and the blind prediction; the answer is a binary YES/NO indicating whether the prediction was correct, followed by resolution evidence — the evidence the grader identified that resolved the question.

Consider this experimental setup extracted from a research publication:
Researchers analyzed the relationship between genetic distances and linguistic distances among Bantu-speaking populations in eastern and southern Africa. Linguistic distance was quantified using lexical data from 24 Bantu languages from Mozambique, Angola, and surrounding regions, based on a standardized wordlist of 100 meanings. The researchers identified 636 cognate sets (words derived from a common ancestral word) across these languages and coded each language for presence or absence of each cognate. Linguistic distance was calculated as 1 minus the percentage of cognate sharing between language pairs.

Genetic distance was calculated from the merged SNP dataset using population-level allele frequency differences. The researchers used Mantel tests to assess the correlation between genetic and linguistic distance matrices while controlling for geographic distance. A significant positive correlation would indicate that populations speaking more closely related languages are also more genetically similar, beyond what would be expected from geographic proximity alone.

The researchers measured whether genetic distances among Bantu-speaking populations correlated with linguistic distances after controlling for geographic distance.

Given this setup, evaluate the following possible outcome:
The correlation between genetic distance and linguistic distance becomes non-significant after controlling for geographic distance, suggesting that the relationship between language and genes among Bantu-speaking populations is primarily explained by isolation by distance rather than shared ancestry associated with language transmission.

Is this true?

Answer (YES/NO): NO